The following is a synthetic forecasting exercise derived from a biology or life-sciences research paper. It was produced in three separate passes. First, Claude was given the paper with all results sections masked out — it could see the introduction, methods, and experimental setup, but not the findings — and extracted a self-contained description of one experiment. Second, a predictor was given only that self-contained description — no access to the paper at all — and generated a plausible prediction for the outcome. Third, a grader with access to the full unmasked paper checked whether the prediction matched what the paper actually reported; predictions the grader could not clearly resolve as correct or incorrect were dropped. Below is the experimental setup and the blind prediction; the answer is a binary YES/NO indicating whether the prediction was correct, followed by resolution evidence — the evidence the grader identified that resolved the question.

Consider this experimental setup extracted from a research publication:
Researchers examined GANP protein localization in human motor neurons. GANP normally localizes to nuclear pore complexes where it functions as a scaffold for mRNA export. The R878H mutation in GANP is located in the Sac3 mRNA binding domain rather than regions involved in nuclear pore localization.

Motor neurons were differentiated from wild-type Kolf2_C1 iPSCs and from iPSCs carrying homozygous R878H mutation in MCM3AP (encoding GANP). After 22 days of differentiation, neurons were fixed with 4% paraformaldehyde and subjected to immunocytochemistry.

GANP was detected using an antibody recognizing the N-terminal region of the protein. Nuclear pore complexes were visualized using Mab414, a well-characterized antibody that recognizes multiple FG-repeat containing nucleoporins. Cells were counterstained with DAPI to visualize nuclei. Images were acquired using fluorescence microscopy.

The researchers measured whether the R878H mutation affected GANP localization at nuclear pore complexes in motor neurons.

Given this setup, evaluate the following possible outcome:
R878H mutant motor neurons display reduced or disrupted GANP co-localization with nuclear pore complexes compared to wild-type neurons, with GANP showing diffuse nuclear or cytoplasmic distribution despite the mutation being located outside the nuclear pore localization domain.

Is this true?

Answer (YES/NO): NO